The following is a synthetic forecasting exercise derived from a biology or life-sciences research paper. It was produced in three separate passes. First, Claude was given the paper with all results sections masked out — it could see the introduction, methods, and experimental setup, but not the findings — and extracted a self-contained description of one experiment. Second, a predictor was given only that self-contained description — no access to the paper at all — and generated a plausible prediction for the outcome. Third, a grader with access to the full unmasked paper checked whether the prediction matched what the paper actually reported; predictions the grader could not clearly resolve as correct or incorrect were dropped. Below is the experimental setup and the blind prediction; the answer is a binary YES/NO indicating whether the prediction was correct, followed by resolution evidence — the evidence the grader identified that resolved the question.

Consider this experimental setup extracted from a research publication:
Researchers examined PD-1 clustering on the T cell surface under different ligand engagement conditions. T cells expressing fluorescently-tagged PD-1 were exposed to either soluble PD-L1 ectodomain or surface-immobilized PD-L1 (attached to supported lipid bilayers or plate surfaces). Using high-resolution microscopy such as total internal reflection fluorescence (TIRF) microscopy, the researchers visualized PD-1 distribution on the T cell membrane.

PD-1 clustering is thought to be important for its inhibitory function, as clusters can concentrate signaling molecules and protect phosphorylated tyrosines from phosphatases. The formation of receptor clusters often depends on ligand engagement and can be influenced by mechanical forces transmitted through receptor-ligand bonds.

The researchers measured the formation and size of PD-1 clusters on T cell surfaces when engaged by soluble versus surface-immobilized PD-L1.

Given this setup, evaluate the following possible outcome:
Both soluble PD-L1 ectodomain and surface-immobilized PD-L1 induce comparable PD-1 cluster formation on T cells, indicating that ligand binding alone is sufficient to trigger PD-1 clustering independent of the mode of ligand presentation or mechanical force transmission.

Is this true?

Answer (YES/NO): NO